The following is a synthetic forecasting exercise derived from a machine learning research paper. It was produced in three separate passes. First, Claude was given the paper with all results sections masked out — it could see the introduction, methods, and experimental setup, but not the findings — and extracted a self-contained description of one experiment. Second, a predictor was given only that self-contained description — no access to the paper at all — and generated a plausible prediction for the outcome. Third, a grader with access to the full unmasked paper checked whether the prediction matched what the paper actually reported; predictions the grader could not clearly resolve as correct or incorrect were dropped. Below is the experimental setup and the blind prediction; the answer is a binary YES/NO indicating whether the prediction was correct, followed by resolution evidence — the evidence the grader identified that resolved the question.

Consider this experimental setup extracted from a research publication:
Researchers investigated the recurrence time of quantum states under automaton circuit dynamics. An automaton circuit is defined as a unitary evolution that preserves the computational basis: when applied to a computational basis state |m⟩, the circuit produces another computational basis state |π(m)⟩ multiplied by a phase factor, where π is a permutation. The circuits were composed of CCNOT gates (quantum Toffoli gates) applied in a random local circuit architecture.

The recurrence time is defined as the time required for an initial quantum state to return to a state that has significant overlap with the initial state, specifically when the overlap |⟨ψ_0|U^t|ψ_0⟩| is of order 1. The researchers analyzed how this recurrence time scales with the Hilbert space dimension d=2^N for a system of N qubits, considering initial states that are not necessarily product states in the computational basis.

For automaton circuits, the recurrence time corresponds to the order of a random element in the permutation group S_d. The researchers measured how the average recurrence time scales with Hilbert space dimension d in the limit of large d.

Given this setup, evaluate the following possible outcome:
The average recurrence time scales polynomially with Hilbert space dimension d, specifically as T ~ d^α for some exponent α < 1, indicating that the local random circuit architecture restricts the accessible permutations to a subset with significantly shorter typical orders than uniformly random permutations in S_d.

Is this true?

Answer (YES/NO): NO